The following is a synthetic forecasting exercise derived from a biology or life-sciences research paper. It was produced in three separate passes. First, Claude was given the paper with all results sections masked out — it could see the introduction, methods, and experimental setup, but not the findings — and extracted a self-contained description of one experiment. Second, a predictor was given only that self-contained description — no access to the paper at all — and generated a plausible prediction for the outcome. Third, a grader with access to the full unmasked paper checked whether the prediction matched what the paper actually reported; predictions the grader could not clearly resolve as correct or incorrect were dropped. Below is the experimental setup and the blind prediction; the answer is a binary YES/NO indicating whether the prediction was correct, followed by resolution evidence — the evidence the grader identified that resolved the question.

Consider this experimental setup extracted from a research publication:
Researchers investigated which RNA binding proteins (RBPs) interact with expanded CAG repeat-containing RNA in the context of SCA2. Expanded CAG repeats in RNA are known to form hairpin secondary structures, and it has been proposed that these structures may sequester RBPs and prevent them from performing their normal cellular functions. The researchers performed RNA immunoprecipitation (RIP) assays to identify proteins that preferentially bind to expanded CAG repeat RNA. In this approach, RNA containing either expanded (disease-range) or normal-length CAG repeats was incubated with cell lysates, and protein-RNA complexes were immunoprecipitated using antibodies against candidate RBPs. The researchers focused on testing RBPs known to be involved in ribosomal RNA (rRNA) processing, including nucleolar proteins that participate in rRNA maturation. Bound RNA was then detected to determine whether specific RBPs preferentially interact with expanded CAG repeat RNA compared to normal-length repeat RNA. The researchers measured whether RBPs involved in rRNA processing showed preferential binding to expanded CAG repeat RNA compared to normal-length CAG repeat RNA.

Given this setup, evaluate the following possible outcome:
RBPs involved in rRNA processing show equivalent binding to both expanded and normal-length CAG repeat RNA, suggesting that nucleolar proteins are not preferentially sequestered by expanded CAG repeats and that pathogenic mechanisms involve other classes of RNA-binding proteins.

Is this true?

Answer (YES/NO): NO